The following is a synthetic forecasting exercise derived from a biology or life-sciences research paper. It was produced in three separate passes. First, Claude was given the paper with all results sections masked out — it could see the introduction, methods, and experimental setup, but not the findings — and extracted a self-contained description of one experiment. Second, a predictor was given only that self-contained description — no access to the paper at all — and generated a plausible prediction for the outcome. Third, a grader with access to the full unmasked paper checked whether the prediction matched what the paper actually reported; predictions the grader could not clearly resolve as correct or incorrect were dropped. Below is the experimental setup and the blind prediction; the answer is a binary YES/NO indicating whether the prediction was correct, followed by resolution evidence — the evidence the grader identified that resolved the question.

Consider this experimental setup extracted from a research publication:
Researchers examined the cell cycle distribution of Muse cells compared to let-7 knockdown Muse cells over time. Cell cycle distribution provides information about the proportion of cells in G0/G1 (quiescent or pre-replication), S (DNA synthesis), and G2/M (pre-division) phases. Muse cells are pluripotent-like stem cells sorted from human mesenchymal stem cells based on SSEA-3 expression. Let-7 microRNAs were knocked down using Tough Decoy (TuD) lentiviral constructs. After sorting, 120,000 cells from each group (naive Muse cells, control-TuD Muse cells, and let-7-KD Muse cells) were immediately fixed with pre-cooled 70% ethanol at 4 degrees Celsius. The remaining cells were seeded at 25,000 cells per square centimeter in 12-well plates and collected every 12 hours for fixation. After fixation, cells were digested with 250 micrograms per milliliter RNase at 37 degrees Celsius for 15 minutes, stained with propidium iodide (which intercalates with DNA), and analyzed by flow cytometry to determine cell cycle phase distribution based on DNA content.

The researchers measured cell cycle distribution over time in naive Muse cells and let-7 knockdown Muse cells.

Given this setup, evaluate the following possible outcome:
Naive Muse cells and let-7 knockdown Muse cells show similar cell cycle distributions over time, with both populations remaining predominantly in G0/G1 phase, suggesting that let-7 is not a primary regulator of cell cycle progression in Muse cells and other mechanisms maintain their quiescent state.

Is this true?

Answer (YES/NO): NO